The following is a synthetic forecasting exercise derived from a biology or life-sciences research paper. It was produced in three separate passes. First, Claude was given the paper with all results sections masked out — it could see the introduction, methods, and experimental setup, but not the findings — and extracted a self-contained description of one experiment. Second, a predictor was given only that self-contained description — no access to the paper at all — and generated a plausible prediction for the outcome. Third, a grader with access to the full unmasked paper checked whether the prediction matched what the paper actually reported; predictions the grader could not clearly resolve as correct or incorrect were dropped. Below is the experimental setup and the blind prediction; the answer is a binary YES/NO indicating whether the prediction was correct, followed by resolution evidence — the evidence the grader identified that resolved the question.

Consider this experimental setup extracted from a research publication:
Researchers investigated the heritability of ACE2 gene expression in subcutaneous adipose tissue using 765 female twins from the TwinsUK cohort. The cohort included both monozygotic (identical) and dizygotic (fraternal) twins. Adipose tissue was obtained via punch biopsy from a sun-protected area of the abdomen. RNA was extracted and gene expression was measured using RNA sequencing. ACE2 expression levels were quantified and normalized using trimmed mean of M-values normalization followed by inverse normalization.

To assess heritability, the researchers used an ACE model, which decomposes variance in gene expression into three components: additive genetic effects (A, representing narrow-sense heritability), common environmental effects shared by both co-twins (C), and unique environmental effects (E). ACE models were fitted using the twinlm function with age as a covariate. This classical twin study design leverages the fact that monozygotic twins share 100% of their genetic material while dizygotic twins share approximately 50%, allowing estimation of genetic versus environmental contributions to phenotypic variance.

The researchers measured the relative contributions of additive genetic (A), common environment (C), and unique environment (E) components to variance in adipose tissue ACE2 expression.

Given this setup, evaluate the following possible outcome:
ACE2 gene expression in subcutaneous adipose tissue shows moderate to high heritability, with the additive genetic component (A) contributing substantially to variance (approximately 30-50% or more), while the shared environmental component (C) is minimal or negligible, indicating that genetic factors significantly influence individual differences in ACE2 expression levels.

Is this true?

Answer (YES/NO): YES